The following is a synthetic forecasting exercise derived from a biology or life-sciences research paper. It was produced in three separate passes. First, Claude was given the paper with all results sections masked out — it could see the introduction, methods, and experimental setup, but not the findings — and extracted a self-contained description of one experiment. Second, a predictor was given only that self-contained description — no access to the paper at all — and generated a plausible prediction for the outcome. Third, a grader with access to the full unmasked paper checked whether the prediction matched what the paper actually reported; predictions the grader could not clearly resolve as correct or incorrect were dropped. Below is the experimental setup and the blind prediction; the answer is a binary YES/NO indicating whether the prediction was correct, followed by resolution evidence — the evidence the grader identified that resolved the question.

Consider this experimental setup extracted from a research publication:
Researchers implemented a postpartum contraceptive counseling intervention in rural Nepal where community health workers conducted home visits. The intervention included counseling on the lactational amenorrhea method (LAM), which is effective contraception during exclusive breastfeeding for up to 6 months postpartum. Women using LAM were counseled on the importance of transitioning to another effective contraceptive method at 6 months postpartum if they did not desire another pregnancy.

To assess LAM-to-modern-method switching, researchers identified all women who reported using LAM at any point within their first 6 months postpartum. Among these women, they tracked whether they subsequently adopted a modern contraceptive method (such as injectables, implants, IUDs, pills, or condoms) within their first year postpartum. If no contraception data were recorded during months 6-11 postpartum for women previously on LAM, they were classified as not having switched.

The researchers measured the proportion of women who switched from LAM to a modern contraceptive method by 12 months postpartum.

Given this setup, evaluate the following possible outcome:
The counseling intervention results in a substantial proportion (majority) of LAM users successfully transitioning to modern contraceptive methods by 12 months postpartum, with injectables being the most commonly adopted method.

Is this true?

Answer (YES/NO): NO